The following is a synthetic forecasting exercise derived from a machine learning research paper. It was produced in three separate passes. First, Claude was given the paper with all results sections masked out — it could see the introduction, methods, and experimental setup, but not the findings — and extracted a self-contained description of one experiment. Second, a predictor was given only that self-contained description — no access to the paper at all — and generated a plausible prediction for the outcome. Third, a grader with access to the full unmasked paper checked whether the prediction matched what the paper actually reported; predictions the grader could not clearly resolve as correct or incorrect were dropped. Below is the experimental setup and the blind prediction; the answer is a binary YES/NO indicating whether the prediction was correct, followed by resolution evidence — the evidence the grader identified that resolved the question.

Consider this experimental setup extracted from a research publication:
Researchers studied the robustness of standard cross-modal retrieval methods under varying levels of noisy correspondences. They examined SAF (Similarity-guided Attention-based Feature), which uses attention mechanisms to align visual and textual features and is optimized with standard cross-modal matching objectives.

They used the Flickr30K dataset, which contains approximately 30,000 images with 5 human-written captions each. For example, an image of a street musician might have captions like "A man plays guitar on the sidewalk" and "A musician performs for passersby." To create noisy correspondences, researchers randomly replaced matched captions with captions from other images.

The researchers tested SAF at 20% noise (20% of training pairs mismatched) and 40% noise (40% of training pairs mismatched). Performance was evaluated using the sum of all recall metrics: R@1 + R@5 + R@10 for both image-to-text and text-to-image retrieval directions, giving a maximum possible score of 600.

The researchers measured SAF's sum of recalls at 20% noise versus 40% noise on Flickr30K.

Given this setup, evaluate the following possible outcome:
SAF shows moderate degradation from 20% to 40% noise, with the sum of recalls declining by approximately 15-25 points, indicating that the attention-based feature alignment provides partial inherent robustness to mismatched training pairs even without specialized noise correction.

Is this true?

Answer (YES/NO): NO